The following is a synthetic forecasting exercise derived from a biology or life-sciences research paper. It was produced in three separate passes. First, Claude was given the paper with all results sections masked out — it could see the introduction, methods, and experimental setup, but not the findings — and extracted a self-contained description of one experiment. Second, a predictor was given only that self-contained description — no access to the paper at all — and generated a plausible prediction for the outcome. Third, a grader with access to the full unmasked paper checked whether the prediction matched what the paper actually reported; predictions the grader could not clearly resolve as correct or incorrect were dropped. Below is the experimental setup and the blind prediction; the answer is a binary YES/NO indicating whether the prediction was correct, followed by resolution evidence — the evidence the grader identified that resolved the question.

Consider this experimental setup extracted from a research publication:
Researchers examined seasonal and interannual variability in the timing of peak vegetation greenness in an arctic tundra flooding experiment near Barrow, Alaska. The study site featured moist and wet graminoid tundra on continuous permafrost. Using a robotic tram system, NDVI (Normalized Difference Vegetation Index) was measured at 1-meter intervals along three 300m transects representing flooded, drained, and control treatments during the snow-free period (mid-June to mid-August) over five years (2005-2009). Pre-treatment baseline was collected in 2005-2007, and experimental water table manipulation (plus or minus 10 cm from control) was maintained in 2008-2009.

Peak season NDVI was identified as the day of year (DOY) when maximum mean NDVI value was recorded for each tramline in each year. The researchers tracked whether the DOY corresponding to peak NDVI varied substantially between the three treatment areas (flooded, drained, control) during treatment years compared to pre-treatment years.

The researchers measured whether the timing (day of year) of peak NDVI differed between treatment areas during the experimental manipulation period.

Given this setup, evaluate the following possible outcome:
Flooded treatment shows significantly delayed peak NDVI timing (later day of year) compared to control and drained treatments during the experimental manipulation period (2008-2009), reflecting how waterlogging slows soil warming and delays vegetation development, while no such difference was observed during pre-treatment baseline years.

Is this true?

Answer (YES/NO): NO